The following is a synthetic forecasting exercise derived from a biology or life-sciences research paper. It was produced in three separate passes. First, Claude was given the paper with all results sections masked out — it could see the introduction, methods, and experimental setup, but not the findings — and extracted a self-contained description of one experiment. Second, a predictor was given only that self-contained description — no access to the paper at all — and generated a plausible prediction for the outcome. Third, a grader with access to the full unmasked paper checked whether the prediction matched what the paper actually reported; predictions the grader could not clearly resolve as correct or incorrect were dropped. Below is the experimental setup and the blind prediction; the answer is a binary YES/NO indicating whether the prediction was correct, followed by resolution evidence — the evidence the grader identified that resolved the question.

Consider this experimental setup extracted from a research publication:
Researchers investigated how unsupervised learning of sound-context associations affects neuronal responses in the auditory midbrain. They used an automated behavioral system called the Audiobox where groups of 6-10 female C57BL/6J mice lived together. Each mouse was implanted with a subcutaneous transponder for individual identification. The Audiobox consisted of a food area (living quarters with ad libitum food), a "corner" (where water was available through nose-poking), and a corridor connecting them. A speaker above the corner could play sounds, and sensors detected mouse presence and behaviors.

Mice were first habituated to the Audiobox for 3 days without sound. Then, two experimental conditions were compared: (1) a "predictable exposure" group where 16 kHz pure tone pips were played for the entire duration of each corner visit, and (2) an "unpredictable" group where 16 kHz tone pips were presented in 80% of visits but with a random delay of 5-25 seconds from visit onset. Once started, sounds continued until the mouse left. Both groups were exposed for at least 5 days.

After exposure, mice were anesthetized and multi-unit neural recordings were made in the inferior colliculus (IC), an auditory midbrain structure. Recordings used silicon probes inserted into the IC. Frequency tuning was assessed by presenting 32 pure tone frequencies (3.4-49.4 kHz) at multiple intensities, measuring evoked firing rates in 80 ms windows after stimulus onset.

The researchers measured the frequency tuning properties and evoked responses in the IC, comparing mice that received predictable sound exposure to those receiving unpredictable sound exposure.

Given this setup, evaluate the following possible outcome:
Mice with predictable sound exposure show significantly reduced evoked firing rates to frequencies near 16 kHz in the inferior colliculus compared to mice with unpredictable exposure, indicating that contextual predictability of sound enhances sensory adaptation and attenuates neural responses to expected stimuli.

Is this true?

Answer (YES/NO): NO